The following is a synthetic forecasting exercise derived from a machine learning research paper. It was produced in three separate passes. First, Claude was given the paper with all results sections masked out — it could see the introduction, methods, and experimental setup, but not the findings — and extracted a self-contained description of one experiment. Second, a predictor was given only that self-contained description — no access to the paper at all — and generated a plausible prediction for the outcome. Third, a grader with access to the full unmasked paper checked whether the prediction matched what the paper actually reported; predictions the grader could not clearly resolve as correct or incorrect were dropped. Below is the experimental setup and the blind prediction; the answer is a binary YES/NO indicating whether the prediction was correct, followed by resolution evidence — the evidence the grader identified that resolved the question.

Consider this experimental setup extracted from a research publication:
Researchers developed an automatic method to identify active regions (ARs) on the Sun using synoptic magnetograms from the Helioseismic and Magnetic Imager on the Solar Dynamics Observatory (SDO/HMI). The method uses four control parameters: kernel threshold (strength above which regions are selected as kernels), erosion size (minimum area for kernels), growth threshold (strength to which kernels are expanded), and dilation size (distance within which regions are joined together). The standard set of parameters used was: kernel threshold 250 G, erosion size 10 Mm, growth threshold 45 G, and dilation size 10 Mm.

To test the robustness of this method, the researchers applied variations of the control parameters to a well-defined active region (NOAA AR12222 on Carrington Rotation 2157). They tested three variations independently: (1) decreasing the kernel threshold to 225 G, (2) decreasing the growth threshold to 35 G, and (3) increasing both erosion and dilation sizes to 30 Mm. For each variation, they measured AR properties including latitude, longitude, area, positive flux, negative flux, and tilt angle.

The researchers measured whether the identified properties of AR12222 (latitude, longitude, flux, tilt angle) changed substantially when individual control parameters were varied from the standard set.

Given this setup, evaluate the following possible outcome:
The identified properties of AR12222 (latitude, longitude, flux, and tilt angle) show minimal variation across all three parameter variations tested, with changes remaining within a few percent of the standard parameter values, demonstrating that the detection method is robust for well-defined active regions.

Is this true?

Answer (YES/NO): YES